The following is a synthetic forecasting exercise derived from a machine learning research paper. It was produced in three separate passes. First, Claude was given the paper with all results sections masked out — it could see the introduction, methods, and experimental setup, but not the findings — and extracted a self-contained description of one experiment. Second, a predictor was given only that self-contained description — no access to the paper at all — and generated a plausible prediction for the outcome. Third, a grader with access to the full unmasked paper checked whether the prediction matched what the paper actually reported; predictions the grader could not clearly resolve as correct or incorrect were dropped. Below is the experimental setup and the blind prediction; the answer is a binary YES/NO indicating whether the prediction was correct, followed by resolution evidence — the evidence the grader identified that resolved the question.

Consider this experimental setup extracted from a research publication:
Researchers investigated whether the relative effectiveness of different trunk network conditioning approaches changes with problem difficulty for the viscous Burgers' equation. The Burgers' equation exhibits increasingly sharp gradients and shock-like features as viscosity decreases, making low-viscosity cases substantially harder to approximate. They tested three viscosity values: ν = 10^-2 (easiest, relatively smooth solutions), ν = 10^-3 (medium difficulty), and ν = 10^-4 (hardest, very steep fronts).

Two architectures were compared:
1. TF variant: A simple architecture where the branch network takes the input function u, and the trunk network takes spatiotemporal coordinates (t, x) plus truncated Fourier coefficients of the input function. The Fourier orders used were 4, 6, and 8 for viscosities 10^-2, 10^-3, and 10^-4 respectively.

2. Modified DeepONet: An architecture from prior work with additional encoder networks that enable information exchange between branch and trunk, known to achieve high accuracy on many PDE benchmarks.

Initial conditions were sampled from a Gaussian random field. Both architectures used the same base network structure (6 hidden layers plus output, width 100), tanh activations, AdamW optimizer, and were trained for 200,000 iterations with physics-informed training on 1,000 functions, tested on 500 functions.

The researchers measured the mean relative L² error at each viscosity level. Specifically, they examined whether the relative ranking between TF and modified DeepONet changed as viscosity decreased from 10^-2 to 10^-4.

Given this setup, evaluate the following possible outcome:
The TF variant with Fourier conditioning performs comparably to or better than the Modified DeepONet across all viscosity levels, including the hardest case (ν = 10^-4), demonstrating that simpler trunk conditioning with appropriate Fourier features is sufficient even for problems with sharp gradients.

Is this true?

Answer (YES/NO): NO